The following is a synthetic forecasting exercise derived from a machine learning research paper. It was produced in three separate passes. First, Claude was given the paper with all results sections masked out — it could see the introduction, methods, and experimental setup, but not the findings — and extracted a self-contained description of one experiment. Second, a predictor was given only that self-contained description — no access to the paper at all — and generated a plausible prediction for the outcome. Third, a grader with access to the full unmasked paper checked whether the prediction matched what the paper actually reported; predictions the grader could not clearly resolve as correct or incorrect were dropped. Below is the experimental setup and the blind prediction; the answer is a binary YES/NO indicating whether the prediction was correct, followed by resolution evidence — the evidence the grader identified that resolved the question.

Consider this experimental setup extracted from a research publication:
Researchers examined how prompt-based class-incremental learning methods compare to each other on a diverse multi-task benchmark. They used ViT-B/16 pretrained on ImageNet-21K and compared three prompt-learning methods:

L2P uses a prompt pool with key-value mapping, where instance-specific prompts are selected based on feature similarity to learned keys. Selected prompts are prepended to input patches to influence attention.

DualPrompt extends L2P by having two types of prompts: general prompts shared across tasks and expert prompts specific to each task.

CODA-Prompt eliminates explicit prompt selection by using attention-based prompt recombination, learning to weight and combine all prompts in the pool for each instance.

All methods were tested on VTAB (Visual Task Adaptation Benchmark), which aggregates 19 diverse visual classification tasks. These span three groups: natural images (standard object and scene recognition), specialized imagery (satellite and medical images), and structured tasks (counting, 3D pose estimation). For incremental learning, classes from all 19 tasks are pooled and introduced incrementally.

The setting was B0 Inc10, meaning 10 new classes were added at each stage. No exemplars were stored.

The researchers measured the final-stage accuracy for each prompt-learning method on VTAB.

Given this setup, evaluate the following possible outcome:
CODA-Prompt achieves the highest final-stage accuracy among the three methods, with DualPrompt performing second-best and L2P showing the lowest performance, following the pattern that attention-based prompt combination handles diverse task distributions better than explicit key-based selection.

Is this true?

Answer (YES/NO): YES